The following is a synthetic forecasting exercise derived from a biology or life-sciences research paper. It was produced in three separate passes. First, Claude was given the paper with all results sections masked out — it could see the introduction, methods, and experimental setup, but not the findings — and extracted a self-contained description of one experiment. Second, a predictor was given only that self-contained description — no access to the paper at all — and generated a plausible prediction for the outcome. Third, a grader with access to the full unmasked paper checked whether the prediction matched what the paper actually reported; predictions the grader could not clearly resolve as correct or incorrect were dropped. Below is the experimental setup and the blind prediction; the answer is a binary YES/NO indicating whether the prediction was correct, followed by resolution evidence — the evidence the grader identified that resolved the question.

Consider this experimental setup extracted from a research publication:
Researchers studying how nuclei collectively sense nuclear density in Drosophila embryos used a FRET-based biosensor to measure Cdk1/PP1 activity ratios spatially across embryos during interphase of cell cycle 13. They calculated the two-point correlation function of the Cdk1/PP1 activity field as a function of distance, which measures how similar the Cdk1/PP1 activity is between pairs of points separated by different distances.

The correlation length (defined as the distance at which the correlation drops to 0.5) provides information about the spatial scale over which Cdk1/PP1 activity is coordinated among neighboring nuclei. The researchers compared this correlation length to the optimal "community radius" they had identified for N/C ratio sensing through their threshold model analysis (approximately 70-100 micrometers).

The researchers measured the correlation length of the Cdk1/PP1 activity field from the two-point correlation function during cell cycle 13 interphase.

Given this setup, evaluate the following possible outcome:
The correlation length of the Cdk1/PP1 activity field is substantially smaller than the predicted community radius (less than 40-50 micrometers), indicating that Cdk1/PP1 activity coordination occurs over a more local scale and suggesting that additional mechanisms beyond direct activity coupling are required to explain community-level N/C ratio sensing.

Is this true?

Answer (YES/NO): NO